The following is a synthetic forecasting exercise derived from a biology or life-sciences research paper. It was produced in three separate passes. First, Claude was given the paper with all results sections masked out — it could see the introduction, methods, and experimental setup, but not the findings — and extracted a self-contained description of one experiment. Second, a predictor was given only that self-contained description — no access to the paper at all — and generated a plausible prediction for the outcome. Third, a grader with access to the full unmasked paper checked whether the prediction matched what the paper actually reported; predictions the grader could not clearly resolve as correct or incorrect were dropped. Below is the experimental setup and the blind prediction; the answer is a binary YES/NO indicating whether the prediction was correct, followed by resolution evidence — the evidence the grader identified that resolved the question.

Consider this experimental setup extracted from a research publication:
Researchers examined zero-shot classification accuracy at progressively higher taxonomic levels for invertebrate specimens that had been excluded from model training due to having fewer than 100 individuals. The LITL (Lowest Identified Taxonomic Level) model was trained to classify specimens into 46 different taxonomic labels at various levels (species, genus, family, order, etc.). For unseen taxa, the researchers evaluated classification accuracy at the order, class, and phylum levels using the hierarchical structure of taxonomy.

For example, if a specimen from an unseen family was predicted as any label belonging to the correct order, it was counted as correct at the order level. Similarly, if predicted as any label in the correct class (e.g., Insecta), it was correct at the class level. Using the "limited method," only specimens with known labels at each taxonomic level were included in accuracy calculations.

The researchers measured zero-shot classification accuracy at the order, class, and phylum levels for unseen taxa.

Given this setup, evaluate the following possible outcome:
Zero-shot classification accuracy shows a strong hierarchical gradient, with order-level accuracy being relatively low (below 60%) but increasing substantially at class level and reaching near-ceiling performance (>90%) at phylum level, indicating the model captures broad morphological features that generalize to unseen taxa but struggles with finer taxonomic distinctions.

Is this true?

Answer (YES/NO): NO